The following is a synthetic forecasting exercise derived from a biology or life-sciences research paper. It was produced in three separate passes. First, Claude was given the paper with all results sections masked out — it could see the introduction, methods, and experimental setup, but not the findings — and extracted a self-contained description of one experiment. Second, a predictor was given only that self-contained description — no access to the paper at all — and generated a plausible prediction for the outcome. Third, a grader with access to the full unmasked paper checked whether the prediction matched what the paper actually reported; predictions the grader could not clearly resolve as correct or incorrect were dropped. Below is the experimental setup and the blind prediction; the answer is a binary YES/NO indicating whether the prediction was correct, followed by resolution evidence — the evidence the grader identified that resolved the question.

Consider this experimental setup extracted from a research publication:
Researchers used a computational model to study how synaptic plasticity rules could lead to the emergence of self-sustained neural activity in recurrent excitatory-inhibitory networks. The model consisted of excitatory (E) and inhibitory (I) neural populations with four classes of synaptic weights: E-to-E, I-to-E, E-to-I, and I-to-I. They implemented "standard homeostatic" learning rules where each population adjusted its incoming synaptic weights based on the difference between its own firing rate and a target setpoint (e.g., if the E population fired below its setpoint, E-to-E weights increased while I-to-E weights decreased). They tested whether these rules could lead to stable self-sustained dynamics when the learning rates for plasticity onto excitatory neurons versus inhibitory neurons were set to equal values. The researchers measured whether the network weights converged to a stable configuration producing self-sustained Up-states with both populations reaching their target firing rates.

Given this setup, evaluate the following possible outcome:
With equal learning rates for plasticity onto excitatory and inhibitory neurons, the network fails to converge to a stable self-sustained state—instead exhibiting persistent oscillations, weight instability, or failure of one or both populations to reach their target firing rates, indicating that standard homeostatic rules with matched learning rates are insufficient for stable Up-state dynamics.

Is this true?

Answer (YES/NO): YES